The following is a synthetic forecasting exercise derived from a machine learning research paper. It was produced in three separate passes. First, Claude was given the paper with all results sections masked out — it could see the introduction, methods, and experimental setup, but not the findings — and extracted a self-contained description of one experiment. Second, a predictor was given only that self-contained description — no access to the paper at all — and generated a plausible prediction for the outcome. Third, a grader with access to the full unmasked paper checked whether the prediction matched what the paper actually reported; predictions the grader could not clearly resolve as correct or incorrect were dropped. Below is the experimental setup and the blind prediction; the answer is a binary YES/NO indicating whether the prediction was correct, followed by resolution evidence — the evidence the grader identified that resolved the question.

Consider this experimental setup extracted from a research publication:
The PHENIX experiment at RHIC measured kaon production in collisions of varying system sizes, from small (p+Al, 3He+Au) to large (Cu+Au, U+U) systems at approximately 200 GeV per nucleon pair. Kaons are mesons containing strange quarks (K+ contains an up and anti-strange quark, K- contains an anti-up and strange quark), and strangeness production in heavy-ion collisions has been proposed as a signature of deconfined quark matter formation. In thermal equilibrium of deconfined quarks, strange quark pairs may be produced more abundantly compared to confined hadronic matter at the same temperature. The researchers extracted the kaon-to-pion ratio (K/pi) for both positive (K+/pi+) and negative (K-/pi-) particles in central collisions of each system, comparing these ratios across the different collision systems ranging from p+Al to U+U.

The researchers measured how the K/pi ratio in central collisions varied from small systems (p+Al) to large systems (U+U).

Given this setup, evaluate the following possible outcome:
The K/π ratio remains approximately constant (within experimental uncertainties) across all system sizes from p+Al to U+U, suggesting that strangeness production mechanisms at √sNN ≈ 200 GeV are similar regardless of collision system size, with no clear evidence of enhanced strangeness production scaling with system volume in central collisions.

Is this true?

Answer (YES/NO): YES